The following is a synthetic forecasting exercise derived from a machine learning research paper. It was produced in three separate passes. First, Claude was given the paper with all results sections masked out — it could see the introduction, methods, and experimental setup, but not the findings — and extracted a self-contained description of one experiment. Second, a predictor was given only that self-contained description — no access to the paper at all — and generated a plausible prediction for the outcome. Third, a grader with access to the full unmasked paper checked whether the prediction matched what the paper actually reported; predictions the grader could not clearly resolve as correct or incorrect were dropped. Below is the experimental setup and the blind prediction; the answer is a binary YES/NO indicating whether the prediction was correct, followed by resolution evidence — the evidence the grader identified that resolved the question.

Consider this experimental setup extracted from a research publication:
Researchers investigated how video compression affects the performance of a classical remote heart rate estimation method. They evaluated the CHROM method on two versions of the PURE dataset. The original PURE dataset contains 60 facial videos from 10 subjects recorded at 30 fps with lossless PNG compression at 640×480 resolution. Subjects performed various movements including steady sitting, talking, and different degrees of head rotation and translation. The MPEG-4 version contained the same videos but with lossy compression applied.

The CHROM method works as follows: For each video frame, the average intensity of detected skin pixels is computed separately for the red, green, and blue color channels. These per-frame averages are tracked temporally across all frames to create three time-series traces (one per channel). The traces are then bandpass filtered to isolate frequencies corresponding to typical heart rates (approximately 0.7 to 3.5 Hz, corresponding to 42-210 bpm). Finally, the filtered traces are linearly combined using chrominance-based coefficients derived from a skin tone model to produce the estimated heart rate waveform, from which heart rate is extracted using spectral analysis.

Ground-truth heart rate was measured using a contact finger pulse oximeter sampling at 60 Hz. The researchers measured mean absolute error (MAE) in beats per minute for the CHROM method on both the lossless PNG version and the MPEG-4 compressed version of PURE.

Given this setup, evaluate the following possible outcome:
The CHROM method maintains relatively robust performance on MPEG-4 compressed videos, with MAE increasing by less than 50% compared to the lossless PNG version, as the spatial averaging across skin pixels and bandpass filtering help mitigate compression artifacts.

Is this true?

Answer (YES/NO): NO